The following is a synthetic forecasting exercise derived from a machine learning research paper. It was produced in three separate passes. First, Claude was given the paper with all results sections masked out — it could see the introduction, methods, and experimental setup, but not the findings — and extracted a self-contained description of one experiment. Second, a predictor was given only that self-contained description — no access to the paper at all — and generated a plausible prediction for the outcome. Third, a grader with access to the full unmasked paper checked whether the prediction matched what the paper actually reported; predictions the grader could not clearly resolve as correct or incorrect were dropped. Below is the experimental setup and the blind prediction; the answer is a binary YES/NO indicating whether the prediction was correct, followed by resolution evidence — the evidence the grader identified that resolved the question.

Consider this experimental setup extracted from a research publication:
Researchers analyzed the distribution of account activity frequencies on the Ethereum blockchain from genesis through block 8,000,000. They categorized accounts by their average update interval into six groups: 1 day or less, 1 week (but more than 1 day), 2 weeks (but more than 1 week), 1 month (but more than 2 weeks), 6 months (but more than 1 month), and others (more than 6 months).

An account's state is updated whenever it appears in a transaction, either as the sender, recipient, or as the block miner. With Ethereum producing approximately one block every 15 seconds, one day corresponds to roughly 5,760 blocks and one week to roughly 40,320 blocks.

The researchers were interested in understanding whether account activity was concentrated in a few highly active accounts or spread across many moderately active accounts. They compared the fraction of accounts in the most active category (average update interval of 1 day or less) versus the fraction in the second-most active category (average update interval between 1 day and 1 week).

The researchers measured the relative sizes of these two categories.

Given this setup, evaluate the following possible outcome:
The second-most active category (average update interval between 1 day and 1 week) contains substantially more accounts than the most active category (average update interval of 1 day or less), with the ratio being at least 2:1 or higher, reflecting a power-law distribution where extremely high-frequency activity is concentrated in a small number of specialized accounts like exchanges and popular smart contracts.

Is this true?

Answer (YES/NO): NO